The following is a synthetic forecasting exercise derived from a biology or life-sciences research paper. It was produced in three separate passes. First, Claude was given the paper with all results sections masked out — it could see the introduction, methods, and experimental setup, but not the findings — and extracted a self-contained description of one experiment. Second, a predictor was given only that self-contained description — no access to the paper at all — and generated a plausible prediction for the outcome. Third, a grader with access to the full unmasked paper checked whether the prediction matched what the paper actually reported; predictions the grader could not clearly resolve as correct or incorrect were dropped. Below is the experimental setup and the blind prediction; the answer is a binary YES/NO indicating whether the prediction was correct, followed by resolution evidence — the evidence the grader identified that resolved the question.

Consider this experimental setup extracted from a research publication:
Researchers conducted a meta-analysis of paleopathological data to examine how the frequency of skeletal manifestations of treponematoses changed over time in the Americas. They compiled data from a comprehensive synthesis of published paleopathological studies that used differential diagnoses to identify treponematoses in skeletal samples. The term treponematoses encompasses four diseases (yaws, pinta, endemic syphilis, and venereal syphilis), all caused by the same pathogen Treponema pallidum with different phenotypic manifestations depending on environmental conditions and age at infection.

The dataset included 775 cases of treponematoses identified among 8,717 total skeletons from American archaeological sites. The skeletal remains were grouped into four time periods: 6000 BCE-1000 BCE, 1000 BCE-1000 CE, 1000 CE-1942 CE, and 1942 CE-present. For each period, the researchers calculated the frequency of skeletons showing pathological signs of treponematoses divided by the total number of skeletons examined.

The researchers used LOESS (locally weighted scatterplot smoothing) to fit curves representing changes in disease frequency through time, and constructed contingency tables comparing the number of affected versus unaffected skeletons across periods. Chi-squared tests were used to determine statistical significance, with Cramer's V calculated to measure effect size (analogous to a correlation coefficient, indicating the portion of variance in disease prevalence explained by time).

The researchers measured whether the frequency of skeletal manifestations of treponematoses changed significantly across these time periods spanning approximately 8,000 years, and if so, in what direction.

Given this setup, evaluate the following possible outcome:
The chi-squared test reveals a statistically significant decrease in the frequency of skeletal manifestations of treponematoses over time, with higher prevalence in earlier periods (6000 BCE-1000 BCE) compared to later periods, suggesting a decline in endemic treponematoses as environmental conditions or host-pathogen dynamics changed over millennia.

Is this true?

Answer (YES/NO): NO